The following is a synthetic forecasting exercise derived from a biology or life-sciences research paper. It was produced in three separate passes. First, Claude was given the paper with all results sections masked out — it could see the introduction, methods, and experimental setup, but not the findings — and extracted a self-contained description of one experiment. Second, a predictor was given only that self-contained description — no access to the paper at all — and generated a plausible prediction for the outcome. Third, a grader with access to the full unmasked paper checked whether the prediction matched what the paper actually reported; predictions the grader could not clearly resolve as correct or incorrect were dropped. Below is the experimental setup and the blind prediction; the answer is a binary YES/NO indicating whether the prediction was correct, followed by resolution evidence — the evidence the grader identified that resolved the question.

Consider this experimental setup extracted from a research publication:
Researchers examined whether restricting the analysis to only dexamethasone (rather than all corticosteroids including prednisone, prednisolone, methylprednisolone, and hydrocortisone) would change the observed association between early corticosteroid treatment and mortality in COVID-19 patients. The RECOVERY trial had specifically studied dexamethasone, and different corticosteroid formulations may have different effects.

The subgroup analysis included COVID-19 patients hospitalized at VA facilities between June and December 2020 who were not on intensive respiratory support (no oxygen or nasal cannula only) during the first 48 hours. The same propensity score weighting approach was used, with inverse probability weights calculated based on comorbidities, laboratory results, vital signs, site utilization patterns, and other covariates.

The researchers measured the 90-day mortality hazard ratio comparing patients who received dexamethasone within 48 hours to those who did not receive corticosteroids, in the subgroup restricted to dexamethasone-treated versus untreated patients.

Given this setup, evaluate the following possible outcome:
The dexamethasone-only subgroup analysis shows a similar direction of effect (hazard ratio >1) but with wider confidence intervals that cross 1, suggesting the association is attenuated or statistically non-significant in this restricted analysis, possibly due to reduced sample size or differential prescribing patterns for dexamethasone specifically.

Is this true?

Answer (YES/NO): NO